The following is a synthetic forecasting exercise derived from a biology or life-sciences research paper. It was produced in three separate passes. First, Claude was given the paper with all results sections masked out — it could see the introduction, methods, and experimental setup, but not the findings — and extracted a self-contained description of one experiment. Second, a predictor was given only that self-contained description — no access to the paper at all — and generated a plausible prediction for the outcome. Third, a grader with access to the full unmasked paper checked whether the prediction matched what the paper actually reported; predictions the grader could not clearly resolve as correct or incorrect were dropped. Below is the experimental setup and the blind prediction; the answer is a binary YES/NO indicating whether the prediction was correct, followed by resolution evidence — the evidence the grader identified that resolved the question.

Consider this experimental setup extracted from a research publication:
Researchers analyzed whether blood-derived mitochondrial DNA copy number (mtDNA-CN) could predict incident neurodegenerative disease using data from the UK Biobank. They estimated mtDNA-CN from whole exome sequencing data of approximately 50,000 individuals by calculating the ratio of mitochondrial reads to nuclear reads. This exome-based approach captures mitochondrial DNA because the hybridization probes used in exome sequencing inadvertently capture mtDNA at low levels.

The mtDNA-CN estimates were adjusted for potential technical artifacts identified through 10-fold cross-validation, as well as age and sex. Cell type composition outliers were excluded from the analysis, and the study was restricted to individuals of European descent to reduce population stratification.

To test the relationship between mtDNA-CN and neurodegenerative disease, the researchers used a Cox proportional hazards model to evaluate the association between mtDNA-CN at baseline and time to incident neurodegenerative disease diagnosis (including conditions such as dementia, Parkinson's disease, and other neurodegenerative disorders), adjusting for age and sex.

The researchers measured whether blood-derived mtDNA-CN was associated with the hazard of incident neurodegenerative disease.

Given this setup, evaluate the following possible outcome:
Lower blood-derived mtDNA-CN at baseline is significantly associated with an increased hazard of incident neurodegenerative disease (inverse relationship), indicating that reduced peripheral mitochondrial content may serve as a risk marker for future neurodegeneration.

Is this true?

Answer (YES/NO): YES